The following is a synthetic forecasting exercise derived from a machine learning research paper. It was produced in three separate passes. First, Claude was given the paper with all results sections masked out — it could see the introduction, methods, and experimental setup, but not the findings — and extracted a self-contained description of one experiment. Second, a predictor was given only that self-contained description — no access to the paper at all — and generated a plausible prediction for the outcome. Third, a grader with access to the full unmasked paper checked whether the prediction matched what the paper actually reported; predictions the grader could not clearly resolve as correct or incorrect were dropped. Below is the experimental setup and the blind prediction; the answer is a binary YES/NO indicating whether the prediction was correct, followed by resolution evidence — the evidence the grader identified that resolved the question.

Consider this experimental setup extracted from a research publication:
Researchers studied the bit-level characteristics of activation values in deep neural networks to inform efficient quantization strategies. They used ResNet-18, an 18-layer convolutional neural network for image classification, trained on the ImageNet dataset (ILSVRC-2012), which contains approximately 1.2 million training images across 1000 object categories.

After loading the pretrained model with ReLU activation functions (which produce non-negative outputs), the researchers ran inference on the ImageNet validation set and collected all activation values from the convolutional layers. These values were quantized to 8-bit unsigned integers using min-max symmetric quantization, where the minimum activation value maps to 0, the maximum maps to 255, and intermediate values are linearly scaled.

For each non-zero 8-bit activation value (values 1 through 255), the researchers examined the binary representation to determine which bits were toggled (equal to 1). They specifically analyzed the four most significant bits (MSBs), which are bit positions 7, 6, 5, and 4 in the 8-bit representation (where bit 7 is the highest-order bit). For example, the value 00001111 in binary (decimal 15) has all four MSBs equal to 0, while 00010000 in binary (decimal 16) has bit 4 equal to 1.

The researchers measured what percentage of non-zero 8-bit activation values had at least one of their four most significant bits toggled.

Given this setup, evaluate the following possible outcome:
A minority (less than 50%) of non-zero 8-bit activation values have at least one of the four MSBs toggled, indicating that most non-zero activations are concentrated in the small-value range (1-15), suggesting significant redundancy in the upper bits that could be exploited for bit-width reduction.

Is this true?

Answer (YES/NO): NO